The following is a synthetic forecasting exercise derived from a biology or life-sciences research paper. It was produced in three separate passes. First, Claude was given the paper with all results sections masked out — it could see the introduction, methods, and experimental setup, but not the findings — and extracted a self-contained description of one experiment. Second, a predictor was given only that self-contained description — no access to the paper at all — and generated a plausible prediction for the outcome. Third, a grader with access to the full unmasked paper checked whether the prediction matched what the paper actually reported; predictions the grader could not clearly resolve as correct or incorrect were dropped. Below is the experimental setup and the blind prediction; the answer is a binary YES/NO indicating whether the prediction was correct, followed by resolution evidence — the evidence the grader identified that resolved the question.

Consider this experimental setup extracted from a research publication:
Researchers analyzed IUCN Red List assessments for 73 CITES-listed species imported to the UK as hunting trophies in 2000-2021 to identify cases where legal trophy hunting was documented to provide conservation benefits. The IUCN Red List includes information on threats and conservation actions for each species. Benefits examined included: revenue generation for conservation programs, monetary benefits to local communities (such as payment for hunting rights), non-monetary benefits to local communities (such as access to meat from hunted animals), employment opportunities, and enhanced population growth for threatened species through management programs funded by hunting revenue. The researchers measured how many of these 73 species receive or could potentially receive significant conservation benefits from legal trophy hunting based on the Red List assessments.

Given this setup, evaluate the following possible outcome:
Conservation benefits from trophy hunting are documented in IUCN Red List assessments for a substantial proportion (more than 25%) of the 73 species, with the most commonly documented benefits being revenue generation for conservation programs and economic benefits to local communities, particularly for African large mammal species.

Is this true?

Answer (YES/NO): YES